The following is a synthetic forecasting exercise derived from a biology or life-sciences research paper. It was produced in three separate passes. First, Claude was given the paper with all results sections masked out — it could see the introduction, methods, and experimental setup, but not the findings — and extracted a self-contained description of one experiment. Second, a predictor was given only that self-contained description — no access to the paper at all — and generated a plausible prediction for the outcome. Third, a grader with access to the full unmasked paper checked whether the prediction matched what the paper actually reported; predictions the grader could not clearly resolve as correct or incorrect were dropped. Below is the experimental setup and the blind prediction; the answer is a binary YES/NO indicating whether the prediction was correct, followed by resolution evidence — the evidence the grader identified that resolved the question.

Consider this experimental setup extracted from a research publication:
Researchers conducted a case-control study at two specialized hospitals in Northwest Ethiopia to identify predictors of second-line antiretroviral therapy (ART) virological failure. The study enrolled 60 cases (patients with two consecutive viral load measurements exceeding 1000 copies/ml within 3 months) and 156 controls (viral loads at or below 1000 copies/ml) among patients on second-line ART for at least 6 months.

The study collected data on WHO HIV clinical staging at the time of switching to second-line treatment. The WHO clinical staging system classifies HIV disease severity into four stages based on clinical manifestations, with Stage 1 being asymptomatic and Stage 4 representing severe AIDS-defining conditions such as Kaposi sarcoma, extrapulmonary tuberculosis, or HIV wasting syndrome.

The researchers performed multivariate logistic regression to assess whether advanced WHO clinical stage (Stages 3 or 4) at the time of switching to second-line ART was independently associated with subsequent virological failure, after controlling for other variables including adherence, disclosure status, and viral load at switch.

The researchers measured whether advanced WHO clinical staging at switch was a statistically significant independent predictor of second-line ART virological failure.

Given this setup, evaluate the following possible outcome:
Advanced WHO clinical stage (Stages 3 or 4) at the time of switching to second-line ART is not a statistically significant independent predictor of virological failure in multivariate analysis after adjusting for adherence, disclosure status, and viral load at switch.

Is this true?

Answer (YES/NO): YES